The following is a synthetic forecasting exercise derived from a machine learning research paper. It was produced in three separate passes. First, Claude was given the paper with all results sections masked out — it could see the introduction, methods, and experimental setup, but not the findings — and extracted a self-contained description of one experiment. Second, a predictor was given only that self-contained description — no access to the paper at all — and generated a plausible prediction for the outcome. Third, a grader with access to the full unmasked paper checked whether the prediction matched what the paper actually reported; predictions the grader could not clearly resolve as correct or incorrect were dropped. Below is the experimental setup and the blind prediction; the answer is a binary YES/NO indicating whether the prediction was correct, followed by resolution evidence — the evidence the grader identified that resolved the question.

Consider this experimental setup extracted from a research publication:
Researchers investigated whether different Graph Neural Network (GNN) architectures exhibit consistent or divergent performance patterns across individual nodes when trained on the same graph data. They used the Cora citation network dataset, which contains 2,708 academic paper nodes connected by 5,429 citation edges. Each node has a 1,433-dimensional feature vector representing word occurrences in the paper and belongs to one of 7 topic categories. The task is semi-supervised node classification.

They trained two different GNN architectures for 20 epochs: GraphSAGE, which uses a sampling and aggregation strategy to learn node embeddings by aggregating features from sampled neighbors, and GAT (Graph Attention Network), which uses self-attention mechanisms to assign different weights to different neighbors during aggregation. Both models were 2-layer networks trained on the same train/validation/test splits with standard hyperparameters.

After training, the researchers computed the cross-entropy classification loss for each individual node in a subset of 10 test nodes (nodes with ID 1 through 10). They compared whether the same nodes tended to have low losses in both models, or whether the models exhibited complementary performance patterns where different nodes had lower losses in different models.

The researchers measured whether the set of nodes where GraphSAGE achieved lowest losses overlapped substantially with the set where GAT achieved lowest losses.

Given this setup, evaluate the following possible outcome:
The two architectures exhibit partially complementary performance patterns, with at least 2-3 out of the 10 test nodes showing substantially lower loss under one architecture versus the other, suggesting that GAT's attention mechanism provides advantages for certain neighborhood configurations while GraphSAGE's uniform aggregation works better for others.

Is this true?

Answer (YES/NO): YES